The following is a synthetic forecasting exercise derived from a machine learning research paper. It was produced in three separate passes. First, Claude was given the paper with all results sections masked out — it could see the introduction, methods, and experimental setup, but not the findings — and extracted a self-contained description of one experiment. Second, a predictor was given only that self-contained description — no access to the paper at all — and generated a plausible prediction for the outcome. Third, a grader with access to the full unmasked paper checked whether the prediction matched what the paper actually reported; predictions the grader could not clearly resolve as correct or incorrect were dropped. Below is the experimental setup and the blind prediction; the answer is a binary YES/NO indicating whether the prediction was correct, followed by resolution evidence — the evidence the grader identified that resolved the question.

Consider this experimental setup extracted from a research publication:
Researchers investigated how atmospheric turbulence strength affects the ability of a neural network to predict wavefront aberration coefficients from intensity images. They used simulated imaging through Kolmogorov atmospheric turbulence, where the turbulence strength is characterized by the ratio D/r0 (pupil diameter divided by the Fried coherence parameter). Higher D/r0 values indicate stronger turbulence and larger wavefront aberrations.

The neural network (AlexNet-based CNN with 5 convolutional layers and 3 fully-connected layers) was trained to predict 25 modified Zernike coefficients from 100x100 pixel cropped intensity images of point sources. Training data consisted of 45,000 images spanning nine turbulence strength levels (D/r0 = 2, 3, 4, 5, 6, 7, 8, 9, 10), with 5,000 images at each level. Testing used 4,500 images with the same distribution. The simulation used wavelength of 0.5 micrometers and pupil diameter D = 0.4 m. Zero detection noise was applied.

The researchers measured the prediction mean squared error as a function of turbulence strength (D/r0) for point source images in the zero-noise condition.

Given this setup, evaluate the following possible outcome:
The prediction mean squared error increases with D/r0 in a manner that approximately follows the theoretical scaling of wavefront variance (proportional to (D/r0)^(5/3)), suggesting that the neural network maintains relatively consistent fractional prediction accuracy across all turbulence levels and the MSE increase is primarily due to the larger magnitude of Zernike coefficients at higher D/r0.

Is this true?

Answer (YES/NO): NO